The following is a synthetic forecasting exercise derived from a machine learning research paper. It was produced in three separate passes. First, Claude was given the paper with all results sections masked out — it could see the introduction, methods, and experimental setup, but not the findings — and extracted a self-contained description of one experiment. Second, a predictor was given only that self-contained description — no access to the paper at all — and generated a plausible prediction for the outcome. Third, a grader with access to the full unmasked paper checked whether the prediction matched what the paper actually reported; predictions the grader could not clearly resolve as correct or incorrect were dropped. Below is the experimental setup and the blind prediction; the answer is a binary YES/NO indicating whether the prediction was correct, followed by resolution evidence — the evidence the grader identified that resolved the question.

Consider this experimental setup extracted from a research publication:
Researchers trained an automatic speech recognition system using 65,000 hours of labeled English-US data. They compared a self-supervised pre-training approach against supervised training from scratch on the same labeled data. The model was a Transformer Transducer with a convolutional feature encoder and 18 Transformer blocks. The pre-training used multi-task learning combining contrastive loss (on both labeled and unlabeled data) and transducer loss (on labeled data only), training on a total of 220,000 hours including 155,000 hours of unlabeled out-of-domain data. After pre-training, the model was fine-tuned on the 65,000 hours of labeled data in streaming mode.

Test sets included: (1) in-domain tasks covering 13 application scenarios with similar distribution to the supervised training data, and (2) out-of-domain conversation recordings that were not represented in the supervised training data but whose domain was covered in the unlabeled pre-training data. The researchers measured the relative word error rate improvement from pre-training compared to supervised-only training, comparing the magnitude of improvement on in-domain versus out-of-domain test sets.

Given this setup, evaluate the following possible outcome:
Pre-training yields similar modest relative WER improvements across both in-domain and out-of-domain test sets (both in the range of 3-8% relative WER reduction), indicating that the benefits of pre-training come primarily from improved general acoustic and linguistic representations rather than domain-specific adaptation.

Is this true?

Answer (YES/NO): NO